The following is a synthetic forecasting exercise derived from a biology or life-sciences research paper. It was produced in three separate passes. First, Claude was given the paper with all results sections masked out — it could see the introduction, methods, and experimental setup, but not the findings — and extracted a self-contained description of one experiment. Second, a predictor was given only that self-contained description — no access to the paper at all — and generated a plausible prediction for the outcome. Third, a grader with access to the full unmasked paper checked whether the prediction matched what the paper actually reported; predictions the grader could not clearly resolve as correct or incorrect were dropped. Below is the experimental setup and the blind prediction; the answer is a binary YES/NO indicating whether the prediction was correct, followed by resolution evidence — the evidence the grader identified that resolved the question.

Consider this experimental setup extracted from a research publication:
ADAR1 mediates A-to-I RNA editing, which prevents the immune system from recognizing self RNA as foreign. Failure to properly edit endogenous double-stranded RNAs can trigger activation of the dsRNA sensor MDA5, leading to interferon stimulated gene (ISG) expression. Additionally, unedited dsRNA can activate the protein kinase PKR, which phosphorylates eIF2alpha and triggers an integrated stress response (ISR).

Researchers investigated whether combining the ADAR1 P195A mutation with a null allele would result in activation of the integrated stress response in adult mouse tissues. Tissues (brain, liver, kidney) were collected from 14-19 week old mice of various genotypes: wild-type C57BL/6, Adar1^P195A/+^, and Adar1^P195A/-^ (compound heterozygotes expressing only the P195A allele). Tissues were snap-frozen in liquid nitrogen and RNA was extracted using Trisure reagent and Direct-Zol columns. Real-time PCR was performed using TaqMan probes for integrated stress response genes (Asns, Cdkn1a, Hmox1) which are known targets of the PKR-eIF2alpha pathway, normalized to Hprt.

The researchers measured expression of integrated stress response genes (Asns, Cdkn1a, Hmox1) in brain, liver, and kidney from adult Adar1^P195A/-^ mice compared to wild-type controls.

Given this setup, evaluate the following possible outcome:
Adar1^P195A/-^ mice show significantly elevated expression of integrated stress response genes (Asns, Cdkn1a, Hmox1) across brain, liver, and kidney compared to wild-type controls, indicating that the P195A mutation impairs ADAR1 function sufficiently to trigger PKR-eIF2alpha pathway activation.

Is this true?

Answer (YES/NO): NO